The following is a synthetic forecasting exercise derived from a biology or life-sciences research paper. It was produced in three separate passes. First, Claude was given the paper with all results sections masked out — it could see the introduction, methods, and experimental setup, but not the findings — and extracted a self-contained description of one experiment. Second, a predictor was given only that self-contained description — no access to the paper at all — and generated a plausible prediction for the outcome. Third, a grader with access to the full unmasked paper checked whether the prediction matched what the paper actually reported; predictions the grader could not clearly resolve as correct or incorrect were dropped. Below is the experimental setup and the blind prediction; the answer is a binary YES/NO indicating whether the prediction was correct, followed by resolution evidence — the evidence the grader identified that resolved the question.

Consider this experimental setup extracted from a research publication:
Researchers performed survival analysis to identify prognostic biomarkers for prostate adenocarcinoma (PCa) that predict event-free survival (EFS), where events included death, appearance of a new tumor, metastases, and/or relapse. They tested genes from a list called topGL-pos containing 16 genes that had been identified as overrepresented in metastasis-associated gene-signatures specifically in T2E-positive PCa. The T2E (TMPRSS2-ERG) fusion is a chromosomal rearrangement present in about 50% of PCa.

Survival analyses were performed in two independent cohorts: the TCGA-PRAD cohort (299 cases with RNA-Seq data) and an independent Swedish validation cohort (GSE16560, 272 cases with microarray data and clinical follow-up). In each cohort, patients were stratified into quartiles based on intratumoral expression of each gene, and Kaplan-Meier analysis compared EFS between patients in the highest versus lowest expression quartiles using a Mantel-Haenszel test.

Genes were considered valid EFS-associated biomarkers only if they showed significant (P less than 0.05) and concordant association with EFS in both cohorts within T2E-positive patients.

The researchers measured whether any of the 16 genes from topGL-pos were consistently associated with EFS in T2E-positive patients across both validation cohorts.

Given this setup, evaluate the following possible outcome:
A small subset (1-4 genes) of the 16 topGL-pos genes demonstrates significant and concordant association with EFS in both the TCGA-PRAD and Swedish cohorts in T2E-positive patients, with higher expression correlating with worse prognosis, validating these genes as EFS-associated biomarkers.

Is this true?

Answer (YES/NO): NO